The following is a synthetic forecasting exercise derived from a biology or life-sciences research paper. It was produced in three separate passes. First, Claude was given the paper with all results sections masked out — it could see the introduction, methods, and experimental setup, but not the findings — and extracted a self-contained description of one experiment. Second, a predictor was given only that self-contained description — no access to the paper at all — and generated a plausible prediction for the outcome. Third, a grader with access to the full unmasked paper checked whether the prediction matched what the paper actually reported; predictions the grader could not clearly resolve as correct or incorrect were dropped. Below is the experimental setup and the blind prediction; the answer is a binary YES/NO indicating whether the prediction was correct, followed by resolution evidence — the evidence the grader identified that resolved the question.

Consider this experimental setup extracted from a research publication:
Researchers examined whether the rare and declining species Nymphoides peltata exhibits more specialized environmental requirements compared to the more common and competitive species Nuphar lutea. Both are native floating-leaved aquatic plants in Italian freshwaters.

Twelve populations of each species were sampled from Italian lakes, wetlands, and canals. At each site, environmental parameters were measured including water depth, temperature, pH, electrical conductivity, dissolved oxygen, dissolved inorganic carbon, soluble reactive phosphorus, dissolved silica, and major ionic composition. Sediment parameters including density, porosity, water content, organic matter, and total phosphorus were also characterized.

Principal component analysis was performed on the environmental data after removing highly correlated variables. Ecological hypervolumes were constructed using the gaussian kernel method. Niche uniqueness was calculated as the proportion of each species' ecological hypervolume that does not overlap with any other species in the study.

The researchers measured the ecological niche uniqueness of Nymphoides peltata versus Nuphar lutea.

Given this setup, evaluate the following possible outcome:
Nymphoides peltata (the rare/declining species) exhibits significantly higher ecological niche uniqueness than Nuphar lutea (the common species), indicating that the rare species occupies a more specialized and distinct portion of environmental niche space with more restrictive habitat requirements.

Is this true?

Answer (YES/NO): NO